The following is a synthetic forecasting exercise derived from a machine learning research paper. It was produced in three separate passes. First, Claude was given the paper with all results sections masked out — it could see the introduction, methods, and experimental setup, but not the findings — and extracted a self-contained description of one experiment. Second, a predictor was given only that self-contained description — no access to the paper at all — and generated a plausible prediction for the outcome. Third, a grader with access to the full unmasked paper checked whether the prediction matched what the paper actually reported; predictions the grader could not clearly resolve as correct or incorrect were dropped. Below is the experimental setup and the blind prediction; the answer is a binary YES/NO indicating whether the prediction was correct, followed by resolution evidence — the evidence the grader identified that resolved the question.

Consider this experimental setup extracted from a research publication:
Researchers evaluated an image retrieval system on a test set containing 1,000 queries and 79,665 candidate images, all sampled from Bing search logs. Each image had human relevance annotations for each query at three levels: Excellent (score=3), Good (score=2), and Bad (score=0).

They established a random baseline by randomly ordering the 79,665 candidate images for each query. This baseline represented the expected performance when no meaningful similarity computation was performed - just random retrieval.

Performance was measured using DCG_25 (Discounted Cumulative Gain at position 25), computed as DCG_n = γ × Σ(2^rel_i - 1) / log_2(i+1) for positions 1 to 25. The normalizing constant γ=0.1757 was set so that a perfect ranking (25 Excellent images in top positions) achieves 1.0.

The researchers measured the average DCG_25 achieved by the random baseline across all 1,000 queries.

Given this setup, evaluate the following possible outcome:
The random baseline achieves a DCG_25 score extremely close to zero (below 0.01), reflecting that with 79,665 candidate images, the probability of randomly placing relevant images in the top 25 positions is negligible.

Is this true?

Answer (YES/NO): NO